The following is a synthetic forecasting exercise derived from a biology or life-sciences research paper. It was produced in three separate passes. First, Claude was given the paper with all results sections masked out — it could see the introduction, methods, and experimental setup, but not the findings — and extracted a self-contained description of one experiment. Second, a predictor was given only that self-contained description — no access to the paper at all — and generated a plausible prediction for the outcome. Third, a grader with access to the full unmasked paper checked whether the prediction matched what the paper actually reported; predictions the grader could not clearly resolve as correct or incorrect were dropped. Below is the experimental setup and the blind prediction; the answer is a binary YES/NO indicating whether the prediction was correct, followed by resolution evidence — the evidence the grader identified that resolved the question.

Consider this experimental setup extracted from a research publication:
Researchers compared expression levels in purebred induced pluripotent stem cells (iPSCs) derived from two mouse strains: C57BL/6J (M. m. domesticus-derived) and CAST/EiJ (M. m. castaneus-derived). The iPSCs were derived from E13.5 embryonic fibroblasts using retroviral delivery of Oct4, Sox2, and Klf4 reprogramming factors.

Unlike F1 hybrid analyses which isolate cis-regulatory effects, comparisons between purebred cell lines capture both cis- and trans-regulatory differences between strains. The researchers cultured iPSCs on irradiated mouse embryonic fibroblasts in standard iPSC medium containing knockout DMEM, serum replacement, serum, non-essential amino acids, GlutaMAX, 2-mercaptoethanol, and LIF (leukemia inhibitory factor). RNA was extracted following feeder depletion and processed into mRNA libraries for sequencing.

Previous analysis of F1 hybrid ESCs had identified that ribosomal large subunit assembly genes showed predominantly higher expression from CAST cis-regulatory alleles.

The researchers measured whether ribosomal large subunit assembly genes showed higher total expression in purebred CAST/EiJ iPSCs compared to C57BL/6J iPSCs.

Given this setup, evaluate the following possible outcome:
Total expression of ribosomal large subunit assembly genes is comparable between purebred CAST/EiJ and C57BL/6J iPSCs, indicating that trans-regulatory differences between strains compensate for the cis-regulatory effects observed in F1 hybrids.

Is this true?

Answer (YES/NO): NO